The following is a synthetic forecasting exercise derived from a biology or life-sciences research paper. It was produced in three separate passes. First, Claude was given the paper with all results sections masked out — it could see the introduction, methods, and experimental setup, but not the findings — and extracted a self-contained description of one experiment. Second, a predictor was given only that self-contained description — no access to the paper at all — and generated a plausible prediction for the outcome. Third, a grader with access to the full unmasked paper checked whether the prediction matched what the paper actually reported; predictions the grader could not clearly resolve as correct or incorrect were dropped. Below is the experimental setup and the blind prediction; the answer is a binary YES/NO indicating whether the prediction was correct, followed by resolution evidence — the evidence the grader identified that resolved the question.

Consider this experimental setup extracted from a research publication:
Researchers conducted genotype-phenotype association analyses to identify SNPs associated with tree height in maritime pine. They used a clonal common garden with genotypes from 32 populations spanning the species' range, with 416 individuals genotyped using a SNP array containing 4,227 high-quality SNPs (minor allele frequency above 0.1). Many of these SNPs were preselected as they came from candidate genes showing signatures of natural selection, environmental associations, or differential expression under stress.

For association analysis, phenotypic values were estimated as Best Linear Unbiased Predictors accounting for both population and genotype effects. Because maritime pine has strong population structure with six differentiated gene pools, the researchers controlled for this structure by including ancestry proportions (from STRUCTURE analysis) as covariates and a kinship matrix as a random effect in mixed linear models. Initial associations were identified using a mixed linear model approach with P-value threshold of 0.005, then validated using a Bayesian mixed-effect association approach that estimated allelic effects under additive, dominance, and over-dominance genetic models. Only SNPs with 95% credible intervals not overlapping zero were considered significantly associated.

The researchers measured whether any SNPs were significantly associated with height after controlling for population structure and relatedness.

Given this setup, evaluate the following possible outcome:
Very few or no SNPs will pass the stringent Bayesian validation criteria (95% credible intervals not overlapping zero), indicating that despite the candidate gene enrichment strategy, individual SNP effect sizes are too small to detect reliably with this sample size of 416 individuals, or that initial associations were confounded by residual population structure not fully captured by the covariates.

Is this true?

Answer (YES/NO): NO